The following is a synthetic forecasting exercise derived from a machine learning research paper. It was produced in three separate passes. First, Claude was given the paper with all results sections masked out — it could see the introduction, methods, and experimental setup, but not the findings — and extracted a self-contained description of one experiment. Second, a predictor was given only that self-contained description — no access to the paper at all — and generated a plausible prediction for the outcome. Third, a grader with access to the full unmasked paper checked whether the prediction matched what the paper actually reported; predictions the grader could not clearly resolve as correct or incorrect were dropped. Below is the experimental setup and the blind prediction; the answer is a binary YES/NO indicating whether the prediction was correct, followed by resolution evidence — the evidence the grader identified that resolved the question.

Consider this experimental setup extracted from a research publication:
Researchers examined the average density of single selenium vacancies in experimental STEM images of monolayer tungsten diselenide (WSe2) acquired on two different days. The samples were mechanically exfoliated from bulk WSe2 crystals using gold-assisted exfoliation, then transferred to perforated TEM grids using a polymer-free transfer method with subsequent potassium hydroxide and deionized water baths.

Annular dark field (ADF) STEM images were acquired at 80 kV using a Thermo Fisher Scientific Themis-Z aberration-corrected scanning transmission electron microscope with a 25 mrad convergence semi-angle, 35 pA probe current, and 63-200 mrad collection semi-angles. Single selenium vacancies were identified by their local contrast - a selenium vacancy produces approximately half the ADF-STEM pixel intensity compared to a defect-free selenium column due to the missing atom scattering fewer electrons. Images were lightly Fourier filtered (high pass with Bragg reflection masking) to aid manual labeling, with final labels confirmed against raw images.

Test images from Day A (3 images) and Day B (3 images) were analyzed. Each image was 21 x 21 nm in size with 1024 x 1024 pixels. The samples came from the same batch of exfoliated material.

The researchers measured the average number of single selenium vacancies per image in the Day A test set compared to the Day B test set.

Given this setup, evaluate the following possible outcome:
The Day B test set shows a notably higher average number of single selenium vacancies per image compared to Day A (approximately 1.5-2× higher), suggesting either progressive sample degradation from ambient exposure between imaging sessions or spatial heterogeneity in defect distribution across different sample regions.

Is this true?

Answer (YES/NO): YES